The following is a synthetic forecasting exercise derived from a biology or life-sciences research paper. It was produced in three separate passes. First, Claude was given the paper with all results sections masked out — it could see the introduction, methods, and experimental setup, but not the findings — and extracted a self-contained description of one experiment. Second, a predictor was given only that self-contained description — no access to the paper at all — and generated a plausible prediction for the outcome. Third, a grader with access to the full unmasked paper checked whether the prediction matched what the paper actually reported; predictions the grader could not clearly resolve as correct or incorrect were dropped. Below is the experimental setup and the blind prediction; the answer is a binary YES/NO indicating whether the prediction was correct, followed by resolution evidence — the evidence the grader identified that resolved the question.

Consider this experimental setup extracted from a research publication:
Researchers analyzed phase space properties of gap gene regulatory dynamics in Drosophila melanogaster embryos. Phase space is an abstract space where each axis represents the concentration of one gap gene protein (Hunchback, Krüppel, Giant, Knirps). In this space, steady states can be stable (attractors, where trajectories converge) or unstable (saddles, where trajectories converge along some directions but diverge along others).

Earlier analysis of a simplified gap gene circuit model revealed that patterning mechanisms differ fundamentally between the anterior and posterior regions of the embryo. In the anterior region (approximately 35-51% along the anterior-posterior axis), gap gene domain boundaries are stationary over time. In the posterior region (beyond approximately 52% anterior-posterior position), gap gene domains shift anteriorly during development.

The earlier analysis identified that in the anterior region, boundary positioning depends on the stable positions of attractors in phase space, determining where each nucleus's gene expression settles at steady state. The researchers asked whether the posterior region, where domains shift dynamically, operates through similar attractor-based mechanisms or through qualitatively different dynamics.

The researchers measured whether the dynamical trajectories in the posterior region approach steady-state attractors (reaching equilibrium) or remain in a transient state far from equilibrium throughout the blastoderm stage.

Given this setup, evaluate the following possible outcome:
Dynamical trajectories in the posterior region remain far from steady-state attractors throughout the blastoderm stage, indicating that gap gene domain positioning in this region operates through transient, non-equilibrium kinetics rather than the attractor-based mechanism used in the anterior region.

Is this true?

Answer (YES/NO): YES